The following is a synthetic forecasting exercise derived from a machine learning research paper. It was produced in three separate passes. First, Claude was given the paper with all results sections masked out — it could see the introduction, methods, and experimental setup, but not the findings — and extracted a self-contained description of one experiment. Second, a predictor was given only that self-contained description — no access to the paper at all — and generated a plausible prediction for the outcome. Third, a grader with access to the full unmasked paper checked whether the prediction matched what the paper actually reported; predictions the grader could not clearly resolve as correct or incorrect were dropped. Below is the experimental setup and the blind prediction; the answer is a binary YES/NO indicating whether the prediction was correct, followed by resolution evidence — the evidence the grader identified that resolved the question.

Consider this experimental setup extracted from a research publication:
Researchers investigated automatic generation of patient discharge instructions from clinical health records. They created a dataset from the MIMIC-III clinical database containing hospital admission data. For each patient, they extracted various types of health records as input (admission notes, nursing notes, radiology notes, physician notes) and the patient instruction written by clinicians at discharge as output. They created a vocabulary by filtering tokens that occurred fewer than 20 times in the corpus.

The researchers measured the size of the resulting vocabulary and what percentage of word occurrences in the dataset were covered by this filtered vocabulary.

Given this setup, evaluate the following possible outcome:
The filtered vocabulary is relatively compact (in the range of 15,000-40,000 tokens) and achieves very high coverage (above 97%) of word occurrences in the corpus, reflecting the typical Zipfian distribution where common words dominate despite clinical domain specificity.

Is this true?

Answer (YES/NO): YES